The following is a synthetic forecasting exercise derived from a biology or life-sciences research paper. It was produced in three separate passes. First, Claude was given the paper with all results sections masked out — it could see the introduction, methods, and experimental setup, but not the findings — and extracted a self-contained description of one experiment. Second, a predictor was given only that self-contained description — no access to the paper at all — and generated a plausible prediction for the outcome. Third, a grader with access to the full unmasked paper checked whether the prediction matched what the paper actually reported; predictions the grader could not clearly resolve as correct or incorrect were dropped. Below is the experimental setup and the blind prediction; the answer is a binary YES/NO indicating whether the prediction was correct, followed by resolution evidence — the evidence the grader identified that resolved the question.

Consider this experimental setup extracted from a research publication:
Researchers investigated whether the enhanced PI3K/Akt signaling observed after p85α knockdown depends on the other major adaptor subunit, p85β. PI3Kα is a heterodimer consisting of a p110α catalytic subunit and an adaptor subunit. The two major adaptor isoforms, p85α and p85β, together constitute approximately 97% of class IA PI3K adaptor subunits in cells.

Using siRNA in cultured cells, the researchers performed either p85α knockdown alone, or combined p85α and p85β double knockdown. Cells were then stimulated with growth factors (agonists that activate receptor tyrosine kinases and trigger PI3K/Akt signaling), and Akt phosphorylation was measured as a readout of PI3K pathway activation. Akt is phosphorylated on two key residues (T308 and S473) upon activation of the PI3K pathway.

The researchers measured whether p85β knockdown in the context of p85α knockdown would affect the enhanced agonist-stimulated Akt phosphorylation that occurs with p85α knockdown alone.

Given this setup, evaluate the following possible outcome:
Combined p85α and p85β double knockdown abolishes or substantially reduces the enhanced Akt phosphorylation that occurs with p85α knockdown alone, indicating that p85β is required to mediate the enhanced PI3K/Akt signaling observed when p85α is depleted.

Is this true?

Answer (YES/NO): YES